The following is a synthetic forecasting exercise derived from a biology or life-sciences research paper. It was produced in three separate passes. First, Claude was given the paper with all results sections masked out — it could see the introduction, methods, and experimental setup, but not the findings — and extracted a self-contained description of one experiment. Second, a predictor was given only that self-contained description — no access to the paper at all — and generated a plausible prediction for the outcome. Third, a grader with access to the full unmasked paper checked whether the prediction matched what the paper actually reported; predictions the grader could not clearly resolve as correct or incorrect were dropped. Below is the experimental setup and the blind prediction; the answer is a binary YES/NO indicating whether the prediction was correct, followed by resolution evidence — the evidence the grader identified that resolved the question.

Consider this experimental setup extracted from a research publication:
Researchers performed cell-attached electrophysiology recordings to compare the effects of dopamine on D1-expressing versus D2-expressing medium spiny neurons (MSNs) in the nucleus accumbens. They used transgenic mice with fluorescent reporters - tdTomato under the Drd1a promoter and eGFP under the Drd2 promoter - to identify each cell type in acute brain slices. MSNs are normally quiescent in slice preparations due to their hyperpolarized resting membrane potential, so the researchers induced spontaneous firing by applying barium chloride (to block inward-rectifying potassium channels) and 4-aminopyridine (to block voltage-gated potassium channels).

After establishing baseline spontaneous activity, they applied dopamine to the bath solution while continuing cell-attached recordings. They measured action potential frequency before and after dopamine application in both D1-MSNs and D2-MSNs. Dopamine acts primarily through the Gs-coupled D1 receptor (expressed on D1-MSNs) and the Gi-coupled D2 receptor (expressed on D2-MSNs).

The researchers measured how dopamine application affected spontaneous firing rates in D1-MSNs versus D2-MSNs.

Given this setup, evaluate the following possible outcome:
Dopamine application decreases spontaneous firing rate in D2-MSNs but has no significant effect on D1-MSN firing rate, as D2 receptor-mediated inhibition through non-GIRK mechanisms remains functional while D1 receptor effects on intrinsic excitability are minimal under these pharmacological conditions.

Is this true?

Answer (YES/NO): NO